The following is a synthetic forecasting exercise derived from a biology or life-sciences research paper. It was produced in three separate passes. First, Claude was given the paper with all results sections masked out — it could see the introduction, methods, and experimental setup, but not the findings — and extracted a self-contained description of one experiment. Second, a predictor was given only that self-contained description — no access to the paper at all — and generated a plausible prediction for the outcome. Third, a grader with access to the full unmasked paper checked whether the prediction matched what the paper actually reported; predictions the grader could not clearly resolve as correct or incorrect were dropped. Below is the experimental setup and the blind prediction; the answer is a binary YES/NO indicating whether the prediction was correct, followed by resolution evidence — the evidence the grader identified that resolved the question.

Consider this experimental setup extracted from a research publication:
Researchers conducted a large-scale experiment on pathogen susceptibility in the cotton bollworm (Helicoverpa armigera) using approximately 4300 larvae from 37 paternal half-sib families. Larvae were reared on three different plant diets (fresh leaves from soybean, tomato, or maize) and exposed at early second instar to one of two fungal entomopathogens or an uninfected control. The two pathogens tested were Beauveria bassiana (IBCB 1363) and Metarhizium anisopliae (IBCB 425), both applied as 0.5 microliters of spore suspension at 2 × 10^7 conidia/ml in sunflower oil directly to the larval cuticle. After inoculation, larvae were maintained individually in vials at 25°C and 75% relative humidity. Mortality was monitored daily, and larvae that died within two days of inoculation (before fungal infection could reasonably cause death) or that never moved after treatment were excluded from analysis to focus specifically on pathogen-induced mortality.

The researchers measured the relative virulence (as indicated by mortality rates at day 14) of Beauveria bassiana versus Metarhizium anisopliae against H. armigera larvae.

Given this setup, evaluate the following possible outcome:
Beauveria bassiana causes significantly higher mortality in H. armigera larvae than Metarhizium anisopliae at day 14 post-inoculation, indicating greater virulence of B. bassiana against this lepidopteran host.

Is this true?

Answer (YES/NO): NO